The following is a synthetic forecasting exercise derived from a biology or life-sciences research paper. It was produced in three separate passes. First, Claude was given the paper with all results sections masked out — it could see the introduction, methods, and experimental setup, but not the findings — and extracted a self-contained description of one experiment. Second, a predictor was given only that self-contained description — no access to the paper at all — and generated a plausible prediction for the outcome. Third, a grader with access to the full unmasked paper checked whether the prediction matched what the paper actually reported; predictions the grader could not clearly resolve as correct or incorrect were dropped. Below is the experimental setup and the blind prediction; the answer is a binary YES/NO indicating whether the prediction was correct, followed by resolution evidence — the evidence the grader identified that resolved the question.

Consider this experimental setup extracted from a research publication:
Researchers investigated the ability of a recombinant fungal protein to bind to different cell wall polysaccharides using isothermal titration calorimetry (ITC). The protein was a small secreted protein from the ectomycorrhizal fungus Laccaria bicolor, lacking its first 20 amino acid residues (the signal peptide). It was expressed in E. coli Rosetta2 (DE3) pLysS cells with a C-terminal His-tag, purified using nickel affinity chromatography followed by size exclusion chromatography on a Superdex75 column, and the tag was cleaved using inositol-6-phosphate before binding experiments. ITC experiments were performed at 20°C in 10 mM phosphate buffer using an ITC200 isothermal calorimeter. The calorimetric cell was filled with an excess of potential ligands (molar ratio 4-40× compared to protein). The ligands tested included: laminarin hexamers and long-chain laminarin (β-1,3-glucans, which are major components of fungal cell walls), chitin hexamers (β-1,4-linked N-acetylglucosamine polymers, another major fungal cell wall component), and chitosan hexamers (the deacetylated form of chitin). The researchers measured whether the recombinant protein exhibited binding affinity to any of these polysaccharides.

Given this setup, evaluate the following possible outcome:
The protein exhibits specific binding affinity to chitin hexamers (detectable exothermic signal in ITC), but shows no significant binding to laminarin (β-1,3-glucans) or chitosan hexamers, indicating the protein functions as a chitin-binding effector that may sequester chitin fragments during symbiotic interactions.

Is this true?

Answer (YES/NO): NO